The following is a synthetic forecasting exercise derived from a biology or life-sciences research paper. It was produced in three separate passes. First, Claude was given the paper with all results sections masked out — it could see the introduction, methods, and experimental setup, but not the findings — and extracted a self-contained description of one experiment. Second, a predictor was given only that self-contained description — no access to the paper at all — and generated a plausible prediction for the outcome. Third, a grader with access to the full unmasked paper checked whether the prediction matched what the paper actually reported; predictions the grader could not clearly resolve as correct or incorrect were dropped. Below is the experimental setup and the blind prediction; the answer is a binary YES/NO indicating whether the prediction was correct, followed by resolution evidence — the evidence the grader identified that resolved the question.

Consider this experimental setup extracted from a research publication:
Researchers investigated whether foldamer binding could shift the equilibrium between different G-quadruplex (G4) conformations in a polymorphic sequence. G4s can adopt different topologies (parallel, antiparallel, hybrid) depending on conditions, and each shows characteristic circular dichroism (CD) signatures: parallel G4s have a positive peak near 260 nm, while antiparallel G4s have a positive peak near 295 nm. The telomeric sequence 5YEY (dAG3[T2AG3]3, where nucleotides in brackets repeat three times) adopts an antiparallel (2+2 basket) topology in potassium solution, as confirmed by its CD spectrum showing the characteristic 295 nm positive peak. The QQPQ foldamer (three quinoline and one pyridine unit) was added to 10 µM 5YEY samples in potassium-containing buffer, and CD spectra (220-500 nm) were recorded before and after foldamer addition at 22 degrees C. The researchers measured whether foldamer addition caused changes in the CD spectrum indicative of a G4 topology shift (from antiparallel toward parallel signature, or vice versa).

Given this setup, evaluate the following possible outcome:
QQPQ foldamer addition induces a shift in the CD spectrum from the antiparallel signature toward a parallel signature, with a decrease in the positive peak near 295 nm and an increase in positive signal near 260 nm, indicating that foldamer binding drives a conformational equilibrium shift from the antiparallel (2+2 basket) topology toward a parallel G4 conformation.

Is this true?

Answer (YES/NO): NO